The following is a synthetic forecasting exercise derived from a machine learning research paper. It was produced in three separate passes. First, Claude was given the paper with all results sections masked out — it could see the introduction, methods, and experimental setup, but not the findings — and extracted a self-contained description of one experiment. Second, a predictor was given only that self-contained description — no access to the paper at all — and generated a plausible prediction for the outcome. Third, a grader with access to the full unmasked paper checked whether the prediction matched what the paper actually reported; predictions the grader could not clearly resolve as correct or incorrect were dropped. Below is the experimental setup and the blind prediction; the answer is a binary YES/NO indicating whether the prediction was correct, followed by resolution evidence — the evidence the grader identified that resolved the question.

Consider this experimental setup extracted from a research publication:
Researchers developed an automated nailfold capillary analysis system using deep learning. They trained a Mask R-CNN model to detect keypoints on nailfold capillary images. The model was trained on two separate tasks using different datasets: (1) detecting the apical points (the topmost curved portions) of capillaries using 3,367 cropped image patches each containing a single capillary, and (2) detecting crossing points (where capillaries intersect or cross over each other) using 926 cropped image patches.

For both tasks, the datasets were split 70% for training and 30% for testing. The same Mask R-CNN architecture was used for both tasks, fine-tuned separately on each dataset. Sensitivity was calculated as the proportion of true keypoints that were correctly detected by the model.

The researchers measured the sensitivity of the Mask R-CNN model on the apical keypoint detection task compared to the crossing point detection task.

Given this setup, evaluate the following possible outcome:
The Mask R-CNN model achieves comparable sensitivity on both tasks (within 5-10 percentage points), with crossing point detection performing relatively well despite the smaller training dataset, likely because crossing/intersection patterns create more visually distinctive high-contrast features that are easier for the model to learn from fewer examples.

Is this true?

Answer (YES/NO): NO